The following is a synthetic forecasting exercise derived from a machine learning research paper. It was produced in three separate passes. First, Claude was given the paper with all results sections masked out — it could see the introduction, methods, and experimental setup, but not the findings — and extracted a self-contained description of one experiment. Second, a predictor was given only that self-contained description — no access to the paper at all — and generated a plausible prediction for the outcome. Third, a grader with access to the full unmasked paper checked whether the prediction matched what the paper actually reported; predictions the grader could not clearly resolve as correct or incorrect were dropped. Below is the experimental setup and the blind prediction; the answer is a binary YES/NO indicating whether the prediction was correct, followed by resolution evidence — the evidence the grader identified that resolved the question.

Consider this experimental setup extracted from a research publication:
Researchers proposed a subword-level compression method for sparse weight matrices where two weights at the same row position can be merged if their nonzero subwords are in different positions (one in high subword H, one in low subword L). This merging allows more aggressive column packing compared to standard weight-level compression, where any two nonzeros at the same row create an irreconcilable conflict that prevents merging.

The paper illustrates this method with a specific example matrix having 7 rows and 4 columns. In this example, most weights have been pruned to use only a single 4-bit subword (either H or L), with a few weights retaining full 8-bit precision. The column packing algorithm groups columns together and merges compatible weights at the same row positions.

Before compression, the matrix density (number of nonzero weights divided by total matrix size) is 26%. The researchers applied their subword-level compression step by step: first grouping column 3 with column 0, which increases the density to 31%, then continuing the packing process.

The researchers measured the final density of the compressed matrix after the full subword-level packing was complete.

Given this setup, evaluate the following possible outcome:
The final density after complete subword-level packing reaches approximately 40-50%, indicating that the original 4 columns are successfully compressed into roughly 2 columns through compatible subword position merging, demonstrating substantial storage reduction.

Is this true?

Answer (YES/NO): NO